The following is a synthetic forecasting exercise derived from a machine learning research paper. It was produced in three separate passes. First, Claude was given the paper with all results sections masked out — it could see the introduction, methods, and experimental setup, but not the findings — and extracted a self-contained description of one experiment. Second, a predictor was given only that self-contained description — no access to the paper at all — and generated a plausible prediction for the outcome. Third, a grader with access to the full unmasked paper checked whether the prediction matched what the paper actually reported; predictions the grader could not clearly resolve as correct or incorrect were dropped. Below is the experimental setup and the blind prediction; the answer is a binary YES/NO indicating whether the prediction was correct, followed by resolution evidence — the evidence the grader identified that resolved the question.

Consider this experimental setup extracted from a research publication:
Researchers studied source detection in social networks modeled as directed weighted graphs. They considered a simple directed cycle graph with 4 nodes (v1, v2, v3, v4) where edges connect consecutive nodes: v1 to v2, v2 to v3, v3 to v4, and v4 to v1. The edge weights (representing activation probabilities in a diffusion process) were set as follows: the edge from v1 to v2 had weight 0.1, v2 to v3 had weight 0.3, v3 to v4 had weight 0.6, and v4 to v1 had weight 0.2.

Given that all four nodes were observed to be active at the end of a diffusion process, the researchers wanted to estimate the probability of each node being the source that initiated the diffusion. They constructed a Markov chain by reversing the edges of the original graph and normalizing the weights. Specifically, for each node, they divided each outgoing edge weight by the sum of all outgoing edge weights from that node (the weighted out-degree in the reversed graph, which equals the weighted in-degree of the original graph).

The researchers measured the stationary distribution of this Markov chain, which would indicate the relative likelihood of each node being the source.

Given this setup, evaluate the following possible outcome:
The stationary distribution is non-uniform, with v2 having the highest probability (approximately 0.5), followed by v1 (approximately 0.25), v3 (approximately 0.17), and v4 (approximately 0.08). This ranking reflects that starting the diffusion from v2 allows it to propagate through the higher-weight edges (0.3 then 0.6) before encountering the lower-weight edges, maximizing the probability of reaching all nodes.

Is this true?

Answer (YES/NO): NO